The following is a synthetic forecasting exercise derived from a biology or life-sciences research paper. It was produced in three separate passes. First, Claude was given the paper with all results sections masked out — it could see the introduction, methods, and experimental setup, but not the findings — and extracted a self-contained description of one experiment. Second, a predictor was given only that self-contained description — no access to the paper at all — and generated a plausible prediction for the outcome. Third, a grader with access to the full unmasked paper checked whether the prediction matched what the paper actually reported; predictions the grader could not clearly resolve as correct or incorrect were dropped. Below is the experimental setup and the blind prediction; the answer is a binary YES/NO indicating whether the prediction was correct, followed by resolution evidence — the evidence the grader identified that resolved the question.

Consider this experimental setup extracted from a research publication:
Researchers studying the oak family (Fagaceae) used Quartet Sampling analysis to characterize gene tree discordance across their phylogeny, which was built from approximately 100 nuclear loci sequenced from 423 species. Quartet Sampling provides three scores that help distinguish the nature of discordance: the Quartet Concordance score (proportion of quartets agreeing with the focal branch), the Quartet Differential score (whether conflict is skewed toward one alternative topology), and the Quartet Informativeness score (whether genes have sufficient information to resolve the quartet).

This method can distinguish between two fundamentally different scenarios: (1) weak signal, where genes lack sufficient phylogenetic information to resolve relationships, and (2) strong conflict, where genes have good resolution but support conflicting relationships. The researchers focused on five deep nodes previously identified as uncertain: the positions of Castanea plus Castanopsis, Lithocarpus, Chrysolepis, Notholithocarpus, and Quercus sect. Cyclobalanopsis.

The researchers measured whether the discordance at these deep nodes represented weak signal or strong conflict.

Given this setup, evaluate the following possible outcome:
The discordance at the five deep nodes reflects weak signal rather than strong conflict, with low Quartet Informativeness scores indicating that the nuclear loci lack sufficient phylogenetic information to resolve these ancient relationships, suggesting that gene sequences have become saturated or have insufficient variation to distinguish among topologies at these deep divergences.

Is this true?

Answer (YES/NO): NO